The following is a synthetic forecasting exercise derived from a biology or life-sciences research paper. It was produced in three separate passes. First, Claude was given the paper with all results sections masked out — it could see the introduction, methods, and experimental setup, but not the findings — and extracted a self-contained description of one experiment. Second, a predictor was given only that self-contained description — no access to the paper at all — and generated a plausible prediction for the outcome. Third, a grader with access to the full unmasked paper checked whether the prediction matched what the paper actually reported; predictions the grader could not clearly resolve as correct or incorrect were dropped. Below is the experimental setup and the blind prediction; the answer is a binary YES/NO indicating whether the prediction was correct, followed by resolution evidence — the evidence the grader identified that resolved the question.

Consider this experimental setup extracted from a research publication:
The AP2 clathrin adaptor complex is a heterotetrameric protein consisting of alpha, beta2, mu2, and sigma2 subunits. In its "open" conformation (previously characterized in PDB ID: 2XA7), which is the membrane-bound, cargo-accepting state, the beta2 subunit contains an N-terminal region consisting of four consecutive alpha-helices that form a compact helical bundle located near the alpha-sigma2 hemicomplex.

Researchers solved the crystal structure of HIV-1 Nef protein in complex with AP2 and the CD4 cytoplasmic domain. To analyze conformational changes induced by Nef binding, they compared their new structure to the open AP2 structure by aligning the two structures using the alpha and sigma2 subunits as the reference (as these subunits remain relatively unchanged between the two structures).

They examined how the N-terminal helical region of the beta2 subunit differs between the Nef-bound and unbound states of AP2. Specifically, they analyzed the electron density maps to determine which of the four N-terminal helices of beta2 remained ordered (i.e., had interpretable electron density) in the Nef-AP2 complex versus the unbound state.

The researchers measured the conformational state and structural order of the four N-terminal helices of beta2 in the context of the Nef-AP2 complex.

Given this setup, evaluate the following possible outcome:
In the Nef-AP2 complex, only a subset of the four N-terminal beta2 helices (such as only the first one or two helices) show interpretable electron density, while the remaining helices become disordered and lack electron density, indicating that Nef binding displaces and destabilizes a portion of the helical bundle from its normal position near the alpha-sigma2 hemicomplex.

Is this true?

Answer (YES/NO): YES